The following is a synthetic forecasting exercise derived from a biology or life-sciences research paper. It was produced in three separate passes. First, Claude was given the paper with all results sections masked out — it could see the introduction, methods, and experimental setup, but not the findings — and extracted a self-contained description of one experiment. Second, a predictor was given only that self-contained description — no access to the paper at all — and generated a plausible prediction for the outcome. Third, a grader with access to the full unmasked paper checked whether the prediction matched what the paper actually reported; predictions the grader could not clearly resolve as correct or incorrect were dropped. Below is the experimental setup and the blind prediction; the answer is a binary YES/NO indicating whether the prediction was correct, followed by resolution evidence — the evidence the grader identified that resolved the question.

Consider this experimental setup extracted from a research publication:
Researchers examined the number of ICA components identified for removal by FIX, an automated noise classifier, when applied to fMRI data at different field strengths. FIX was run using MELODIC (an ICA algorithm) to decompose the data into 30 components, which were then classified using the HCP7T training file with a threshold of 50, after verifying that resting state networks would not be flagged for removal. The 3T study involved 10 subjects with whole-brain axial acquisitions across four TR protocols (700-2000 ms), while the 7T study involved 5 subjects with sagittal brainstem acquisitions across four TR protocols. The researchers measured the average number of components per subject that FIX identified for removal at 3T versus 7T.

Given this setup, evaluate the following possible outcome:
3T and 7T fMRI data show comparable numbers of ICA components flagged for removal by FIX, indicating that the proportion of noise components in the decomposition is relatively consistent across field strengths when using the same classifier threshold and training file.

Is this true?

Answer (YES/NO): NO